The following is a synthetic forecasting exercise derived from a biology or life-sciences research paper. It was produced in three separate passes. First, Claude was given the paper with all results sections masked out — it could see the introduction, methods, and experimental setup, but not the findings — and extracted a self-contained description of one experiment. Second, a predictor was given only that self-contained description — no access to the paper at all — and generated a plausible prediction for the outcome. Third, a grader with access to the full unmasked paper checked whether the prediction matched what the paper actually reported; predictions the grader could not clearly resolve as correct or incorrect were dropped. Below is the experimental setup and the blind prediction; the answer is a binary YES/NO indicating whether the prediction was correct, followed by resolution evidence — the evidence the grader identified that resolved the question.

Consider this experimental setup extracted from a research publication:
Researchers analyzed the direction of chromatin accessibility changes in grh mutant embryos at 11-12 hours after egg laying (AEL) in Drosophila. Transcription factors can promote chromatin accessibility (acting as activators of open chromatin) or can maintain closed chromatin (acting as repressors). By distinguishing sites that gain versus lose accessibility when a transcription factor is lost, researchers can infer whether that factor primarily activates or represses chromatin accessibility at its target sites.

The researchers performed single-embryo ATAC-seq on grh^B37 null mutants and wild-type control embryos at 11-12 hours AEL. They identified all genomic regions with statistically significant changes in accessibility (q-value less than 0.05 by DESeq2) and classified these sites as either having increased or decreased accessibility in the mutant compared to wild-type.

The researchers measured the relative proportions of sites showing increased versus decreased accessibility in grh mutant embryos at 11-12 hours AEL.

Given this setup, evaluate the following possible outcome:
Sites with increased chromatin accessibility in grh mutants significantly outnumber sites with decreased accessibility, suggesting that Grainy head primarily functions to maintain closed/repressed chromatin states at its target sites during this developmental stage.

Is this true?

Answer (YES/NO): NO